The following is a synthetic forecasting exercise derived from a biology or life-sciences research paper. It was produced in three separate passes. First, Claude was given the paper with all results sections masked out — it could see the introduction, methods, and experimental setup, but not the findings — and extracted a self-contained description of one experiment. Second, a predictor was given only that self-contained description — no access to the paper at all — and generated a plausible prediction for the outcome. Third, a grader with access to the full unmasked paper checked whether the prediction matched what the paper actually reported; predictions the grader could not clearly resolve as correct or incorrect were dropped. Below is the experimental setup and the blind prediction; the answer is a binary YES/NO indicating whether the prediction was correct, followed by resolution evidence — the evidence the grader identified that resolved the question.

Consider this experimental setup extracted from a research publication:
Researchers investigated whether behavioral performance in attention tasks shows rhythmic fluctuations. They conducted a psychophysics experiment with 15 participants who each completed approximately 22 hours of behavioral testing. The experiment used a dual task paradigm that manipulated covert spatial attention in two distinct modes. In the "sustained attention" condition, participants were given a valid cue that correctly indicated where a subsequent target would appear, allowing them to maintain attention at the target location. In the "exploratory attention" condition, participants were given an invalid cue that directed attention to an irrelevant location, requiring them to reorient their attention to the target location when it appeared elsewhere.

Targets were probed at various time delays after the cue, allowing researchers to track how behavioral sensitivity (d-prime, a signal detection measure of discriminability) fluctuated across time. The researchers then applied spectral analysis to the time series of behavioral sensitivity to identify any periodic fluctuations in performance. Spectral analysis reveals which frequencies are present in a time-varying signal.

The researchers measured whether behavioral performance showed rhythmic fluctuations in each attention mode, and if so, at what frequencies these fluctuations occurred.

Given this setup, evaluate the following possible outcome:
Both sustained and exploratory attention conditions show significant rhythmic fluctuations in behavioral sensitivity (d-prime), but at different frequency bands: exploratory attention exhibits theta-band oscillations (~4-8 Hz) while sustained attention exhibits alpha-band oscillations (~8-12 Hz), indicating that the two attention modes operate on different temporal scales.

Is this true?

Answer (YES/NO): YES